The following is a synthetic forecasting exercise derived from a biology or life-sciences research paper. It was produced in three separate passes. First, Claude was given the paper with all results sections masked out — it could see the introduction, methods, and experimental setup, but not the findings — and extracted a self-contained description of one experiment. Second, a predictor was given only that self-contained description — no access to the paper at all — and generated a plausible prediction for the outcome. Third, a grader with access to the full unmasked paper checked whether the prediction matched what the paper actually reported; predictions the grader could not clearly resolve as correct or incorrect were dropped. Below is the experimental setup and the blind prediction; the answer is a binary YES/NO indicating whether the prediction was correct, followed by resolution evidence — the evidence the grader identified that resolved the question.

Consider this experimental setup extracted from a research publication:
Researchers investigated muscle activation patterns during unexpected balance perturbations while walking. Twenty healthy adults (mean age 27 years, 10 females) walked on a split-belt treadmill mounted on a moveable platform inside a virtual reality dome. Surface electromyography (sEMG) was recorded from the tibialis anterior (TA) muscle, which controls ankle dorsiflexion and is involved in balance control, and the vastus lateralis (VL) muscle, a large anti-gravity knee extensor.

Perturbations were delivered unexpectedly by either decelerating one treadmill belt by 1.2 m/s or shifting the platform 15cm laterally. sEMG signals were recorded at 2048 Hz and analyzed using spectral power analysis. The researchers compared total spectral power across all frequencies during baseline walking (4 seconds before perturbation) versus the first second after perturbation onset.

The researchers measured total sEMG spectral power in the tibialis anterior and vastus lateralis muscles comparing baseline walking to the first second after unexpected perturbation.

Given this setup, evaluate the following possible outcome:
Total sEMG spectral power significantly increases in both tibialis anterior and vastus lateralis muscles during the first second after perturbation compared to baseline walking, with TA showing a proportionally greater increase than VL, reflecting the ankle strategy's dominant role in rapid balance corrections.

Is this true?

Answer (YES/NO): YES